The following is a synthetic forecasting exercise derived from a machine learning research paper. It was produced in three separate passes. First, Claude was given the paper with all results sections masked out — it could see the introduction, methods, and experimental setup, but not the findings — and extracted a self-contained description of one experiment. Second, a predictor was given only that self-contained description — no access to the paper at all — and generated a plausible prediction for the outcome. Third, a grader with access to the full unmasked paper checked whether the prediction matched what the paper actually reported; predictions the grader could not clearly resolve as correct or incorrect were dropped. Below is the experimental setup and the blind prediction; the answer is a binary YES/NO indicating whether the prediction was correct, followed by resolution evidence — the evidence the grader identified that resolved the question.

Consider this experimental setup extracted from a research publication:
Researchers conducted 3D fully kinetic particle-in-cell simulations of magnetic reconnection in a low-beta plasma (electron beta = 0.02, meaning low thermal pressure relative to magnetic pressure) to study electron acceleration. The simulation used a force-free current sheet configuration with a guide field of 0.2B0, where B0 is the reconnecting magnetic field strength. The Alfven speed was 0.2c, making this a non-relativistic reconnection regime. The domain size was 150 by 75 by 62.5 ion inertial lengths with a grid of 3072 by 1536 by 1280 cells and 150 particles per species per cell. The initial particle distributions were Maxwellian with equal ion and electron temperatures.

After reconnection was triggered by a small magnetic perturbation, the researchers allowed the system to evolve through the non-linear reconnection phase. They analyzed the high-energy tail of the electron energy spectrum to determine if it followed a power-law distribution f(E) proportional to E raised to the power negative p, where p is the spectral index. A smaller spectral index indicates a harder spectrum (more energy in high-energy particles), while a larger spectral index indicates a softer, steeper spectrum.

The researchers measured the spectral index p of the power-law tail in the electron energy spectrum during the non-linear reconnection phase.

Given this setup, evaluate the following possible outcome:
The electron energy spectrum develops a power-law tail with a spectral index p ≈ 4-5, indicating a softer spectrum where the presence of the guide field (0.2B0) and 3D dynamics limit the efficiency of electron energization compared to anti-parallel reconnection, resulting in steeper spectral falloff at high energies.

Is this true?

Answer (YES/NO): YES